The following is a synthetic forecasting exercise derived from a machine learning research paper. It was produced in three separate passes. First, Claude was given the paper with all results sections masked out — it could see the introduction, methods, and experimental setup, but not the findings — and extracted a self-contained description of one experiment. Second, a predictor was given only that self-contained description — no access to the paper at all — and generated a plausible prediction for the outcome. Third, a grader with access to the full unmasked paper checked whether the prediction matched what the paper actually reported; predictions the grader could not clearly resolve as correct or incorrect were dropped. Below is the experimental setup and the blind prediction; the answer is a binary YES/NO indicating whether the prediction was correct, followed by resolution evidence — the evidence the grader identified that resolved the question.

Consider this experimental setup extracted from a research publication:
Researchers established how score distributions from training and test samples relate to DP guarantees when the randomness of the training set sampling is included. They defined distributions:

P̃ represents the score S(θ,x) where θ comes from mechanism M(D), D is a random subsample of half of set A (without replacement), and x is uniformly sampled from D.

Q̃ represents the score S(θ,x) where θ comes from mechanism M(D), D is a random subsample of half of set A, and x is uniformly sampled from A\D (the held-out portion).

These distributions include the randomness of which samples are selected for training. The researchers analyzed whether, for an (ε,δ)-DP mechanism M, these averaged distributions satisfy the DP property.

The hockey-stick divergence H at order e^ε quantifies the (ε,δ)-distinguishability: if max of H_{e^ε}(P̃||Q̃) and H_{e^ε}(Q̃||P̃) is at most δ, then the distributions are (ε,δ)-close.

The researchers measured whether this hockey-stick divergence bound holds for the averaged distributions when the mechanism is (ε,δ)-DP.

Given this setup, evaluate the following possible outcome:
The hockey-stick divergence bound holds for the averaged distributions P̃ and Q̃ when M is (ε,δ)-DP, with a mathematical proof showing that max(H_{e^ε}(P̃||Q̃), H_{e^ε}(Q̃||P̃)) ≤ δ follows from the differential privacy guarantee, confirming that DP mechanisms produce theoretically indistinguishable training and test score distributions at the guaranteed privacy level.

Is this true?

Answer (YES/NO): YES